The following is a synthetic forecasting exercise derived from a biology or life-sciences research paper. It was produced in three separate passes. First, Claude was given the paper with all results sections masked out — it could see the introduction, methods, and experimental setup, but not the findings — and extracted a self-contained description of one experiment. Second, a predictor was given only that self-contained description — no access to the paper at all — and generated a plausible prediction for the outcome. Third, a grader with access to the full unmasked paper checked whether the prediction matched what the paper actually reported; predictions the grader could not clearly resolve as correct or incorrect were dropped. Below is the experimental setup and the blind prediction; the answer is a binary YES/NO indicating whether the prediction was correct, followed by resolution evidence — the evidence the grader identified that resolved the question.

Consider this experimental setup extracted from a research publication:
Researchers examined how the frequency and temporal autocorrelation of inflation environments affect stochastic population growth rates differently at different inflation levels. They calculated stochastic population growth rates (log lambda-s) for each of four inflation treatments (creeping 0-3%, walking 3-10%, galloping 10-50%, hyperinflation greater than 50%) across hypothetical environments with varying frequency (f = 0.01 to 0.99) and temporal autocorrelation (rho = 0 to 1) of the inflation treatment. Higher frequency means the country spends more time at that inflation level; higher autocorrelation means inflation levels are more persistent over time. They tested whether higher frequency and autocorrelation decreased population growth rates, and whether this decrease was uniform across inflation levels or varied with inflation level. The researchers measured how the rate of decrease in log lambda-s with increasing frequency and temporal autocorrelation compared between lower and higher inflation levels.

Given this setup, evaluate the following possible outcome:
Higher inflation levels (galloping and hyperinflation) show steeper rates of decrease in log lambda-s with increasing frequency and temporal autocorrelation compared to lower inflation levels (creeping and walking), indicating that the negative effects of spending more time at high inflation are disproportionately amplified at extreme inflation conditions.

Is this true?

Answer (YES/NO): YES